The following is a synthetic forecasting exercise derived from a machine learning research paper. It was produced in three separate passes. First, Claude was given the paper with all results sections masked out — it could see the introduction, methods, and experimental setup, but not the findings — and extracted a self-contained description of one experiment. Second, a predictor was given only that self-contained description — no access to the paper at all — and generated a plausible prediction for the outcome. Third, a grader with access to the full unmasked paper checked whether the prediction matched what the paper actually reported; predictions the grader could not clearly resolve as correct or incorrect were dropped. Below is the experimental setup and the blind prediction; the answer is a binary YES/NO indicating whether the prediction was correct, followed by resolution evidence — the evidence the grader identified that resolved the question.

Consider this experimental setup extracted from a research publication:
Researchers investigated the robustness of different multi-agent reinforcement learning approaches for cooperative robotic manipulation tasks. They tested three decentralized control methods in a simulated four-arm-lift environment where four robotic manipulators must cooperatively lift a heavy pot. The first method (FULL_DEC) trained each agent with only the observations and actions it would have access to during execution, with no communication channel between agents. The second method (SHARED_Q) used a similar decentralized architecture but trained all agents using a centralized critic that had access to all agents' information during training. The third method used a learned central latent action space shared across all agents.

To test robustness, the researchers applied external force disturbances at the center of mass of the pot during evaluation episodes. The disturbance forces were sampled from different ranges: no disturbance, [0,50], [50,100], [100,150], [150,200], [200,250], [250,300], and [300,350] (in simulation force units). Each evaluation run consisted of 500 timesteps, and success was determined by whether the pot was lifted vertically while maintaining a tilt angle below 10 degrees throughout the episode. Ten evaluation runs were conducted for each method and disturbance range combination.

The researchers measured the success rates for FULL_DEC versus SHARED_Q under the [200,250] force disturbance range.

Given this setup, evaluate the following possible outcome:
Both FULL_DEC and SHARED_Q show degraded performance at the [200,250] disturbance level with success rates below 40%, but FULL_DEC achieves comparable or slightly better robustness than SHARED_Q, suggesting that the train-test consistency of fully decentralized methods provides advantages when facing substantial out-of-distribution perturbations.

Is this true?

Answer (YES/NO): NO